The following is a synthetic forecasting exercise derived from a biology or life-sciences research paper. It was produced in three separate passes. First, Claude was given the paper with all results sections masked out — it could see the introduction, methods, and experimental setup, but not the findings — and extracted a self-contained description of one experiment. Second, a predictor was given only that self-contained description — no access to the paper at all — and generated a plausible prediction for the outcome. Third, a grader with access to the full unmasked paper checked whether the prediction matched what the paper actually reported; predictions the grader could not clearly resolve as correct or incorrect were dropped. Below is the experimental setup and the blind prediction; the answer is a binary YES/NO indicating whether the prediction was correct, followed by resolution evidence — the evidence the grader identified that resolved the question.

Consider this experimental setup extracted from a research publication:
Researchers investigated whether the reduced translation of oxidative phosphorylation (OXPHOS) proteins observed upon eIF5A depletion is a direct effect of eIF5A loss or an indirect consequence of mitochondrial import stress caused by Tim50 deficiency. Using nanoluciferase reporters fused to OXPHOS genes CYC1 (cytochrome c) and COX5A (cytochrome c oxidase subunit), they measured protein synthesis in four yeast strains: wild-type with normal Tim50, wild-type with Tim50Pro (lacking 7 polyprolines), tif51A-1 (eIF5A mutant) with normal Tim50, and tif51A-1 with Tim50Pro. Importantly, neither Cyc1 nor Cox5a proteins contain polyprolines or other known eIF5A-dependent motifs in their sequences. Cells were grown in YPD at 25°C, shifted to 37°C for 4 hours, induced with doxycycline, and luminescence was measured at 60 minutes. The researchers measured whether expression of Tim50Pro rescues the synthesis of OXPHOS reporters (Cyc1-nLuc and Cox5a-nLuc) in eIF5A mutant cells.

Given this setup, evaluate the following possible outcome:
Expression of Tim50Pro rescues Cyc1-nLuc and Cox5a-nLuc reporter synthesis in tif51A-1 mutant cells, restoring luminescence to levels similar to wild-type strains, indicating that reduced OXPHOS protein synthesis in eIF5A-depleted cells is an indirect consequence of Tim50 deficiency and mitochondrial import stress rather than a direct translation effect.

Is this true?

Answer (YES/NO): YES